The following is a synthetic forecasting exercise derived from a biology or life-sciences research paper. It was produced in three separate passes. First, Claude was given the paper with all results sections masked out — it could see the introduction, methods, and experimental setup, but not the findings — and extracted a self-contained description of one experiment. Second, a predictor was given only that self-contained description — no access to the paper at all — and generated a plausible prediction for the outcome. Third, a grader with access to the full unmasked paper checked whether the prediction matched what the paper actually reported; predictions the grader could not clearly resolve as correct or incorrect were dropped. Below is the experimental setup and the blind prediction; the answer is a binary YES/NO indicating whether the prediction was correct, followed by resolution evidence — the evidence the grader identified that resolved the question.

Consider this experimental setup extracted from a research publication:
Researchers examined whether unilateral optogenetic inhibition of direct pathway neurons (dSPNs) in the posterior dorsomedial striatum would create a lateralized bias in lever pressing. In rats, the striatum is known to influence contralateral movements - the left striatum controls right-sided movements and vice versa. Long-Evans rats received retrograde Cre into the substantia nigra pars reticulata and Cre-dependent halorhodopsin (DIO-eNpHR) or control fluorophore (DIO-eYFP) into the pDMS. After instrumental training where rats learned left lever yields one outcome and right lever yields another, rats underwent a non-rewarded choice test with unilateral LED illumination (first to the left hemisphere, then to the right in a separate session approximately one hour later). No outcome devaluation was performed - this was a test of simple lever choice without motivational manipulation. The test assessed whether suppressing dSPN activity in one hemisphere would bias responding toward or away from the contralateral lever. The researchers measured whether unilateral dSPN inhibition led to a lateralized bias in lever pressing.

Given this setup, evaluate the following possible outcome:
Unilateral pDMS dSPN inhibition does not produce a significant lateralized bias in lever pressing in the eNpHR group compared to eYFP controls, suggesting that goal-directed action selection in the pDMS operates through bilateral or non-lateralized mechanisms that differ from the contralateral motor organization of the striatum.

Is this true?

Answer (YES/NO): NO